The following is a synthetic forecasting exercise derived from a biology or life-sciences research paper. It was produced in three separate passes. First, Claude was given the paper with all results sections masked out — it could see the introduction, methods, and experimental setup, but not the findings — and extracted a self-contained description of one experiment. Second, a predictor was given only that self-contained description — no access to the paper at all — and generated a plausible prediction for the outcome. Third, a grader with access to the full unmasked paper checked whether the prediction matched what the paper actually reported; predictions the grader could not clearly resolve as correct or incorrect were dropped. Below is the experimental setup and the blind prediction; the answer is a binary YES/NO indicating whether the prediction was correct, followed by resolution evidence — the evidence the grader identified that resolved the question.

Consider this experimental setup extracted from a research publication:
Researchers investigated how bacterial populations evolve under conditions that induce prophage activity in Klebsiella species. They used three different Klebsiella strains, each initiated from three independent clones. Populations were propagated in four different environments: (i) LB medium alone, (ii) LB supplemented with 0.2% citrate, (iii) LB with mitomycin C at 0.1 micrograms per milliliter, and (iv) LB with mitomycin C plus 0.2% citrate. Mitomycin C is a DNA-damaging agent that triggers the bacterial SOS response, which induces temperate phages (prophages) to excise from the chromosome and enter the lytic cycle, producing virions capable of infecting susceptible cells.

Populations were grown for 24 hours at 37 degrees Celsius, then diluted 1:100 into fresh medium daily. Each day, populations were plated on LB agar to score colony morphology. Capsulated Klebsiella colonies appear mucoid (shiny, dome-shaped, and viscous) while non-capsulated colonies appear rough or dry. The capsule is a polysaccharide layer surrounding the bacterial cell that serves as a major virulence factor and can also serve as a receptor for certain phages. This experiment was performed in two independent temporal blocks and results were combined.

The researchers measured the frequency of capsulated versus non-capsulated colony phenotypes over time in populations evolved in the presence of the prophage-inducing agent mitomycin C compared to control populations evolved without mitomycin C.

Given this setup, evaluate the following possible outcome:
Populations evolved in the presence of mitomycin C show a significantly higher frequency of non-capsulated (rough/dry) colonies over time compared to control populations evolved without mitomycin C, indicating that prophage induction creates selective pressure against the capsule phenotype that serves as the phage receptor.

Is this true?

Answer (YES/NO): NO